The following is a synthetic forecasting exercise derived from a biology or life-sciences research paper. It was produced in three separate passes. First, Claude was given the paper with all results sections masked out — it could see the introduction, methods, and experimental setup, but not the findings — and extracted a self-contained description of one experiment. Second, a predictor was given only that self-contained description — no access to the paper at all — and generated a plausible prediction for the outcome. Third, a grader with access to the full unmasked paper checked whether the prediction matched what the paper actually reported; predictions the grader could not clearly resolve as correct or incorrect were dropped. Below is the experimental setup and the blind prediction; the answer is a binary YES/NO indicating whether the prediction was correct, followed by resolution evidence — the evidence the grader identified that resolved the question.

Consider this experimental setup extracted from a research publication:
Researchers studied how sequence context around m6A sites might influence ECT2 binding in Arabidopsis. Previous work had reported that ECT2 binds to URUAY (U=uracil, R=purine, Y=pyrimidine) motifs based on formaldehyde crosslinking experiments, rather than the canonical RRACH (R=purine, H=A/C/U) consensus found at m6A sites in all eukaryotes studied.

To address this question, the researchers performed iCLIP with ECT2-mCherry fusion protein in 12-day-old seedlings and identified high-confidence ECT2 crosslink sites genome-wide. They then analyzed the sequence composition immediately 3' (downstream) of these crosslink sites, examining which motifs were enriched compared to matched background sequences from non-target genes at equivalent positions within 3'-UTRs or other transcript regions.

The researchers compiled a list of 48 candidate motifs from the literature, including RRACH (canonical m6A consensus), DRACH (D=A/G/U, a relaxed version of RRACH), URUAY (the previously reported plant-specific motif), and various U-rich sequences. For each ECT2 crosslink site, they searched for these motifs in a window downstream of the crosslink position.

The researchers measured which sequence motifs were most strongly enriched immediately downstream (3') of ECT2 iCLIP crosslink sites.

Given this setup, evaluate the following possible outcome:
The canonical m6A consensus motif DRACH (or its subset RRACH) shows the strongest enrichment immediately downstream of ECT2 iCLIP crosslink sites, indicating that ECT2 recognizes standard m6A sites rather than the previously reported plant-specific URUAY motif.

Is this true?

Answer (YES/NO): YES